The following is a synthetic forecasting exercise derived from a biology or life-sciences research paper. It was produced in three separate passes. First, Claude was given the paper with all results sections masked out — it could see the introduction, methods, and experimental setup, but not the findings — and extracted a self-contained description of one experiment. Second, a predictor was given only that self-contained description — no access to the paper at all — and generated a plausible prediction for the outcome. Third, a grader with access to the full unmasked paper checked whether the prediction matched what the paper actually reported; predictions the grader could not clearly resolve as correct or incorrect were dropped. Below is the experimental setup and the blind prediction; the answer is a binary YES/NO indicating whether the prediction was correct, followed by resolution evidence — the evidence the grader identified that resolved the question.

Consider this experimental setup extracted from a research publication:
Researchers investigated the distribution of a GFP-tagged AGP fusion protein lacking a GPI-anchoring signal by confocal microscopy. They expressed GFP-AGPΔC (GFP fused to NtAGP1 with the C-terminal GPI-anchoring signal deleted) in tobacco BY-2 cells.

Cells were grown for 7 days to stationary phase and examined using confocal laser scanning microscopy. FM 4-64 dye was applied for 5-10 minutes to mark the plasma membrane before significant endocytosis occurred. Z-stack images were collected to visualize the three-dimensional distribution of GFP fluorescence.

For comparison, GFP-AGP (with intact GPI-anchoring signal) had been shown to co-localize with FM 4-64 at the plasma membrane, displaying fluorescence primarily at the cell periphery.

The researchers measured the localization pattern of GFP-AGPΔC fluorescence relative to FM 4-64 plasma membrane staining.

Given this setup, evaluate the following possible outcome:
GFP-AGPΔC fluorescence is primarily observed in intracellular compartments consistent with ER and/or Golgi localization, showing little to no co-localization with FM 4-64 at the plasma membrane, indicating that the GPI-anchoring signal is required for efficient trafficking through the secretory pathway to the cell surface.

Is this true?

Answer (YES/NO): NO